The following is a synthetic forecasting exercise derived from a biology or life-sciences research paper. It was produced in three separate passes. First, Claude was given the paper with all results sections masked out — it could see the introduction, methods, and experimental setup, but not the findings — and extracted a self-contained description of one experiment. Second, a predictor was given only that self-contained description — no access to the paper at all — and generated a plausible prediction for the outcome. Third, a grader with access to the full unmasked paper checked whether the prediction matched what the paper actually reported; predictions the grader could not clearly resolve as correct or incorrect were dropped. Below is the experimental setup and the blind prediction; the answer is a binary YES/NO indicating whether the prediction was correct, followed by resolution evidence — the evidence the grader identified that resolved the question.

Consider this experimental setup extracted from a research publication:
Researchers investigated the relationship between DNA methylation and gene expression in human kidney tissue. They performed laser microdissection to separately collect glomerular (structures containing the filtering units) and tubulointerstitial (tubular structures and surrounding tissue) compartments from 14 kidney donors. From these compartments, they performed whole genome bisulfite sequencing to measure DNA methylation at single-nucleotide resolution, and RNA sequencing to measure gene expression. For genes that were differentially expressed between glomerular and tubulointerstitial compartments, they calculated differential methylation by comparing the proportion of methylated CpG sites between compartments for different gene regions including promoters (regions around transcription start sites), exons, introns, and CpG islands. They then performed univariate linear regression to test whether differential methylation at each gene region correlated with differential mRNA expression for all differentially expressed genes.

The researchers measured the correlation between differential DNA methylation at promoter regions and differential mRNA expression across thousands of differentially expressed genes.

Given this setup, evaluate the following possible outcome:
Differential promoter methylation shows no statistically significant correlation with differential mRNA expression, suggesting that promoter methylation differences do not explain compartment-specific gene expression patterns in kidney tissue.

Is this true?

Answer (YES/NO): NO